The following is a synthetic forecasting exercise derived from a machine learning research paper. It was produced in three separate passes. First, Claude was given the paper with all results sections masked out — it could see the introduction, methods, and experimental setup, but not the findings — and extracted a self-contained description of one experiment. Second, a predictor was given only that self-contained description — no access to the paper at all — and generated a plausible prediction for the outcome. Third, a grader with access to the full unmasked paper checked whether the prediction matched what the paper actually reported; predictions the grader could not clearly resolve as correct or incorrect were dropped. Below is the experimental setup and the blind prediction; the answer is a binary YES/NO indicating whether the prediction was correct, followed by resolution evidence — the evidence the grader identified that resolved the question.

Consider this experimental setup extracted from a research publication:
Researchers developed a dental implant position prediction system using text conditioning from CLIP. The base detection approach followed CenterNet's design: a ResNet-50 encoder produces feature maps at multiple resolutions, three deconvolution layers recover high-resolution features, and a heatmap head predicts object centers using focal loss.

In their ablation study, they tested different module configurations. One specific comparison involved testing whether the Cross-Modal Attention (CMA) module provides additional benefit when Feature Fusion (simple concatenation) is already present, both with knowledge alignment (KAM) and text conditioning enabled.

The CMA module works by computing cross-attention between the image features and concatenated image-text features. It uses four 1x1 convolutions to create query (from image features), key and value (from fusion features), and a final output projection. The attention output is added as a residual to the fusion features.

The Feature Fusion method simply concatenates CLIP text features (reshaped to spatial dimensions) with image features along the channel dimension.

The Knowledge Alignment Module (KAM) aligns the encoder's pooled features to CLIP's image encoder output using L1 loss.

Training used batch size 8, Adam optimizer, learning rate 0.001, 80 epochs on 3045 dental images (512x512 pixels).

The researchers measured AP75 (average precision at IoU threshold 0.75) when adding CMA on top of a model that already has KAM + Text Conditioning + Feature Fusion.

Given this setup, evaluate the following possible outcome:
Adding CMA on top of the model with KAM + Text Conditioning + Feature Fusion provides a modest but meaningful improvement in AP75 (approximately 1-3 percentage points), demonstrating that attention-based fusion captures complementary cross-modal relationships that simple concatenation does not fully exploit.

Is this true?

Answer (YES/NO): NO